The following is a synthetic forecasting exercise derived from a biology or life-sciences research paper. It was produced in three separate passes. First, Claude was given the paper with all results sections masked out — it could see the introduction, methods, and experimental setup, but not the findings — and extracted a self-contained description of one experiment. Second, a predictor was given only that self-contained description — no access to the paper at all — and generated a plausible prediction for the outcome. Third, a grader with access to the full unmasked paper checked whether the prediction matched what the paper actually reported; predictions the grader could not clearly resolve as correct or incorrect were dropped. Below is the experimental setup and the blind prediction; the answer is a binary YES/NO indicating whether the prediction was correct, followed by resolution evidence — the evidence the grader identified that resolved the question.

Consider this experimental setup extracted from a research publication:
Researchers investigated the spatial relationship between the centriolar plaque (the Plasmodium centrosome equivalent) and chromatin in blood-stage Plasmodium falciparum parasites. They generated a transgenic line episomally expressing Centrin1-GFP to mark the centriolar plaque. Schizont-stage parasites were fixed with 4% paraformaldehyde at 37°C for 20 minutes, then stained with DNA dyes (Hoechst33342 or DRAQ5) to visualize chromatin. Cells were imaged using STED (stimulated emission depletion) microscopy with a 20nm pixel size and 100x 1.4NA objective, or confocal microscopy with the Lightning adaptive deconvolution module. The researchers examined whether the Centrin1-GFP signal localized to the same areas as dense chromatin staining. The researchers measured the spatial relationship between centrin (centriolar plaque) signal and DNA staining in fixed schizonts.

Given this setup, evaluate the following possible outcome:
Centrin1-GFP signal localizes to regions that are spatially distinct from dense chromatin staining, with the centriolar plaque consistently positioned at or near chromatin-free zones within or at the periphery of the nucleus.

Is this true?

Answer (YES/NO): YES